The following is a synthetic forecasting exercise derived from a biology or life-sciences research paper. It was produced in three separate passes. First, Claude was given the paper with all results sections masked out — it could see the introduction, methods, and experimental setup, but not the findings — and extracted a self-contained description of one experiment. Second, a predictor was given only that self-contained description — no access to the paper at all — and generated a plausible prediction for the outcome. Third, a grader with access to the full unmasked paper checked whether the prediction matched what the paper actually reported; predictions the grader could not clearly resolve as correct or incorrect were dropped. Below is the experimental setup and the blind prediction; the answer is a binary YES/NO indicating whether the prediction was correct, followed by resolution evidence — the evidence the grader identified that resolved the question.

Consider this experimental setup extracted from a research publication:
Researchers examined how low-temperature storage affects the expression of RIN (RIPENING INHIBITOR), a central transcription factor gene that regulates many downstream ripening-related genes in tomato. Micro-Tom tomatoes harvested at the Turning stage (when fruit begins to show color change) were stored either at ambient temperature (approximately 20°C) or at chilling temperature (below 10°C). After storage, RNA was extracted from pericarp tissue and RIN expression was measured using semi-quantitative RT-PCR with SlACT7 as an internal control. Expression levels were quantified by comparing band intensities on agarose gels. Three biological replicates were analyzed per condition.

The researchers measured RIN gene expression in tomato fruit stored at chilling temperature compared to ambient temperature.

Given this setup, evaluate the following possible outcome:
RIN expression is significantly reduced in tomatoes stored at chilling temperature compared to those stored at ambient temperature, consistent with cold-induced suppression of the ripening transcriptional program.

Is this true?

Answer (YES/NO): NO